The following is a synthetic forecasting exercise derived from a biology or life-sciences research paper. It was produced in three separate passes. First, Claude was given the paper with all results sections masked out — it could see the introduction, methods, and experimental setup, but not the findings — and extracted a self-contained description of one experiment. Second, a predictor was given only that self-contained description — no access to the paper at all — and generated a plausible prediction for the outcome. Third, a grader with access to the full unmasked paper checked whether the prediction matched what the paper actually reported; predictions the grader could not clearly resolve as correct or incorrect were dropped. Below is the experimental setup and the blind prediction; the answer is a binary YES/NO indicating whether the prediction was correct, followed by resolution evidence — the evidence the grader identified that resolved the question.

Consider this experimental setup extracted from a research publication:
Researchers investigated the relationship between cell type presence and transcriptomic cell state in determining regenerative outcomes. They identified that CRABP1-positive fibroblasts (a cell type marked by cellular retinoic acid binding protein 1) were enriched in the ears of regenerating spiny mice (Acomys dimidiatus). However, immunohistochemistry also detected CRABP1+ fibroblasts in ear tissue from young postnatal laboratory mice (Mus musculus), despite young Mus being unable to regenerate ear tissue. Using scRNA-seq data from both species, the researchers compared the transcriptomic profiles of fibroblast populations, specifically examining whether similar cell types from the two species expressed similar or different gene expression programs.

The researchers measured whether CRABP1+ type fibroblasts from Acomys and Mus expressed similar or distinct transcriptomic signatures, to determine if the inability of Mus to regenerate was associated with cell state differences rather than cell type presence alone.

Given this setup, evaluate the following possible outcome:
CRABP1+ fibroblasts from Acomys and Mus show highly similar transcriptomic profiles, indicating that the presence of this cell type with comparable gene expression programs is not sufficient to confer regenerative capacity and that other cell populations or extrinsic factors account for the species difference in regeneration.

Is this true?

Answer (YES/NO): NO